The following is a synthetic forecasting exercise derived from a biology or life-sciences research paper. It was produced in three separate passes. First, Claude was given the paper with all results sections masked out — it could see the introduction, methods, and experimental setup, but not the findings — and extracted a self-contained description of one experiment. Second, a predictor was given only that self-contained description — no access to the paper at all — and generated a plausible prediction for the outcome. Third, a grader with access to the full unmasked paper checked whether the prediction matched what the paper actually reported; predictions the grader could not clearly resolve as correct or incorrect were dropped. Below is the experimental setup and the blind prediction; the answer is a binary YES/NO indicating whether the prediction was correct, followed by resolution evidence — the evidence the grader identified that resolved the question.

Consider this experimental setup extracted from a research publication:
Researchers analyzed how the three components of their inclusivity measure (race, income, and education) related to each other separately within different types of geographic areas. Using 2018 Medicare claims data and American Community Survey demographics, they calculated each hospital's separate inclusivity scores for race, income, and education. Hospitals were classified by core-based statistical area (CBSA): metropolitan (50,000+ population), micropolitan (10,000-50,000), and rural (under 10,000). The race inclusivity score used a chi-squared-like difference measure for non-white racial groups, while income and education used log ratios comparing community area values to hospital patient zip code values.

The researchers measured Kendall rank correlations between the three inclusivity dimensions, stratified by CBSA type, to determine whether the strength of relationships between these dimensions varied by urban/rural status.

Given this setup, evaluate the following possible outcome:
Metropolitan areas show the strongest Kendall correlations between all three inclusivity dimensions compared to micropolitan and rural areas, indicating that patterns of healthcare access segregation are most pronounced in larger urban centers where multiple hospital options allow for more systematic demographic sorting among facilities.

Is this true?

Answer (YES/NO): YES